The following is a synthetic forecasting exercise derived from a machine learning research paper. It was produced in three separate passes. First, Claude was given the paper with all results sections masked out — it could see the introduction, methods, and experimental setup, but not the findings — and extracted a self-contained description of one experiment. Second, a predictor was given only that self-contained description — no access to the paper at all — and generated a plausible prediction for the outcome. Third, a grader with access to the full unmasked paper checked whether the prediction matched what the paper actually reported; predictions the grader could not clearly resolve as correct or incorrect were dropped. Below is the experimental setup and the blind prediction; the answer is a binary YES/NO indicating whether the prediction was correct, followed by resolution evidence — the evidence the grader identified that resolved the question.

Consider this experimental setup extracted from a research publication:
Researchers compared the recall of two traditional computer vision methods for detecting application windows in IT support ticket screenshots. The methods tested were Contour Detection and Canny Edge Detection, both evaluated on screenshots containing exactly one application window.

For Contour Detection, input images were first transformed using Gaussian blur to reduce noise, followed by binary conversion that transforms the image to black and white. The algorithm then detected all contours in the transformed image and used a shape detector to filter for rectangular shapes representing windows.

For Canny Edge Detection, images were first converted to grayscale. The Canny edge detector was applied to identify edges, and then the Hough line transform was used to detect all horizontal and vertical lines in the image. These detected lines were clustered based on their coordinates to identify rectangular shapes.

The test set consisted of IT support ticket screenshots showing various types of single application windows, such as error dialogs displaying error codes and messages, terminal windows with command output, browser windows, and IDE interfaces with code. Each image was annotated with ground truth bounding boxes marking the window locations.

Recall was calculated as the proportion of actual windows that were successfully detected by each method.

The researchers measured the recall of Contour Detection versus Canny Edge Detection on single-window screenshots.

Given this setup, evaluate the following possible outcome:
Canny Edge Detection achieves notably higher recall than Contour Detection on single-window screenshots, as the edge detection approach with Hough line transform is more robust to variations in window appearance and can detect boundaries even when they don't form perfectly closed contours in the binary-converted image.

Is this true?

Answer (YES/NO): YES